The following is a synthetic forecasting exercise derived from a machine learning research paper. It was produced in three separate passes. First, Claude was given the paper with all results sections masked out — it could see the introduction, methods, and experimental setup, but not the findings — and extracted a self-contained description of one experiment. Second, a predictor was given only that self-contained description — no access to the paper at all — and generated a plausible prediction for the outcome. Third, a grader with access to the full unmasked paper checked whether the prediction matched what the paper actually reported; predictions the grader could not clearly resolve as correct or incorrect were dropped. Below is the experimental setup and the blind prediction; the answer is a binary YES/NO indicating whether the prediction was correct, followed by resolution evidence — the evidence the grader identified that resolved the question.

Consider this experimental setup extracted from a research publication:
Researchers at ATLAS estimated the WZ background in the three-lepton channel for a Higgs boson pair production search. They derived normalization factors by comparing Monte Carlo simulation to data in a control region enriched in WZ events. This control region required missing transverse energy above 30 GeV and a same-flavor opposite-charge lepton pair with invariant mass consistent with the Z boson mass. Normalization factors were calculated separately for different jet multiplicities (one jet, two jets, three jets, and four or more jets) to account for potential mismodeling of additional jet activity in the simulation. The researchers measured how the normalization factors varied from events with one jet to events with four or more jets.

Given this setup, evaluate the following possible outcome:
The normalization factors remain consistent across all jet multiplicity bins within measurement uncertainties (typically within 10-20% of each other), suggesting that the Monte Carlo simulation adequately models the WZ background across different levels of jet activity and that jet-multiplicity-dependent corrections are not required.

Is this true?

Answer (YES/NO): NO